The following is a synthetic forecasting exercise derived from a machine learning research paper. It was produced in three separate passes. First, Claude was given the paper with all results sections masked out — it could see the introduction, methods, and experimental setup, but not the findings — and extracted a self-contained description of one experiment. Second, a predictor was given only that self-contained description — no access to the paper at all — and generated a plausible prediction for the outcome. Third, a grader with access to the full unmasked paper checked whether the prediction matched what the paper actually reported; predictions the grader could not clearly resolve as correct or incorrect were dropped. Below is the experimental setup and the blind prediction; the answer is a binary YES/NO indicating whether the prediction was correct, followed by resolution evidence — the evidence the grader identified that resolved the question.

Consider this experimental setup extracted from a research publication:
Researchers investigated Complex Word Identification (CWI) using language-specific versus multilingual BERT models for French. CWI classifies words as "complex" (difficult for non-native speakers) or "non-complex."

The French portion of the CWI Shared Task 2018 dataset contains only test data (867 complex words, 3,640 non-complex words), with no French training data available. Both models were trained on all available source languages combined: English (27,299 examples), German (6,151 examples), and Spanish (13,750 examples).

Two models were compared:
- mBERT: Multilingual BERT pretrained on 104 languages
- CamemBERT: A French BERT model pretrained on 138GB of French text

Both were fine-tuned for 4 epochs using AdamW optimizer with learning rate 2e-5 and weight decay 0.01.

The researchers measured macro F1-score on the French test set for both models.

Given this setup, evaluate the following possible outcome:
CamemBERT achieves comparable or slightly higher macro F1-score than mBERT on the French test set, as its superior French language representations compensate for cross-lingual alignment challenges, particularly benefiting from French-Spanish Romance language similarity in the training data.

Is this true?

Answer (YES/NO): YES